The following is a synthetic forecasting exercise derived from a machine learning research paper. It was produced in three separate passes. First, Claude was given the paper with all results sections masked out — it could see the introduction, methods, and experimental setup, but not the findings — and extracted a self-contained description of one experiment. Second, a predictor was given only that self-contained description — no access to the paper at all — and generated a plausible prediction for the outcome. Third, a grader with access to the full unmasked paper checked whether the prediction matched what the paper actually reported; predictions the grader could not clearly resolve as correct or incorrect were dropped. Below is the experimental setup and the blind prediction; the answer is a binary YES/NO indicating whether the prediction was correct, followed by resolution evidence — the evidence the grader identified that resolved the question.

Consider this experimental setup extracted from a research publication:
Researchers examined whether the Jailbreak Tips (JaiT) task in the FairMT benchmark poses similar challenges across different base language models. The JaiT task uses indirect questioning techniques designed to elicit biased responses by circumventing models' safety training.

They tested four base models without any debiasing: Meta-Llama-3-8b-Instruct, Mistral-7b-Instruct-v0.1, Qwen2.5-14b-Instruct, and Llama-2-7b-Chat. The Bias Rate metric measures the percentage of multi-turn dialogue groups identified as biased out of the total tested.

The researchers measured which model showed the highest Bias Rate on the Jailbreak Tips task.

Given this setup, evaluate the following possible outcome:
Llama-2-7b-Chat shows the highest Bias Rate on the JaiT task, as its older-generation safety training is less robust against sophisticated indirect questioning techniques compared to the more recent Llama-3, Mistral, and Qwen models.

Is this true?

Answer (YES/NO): NO